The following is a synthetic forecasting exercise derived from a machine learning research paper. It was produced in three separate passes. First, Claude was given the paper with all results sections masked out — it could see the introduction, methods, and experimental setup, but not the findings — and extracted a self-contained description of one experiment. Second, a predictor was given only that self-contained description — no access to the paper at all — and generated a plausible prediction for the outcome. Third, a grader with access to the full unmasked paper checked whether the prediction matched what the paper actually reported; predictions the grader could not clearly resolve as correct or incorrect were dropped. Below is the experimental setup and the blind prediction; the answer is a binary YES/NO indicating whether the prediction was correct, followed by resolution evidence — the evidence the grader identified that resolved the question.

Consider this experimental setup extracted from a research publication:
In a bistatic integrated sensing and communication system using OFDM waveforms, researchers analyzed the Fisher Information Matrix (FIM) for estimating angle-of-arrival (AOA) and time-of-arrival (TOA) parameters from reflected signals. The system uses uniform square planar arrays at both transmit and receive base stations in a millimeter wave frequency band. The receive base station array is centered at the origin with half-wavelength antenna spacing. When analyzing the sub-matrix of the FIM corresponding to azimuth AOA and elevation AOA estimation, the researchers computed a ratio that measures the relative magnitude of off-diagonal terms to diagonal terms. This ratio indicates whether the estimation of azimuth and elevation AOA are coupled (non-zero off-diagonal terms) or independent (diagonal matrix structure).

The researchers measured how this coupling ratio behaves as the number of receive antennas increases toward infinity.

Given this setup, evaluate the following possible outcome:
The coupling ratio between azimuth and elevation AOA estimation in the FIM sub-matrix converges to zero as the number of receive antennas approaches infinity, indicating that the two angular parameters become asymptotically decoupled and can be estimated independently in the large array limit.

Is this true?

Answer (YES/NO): YES